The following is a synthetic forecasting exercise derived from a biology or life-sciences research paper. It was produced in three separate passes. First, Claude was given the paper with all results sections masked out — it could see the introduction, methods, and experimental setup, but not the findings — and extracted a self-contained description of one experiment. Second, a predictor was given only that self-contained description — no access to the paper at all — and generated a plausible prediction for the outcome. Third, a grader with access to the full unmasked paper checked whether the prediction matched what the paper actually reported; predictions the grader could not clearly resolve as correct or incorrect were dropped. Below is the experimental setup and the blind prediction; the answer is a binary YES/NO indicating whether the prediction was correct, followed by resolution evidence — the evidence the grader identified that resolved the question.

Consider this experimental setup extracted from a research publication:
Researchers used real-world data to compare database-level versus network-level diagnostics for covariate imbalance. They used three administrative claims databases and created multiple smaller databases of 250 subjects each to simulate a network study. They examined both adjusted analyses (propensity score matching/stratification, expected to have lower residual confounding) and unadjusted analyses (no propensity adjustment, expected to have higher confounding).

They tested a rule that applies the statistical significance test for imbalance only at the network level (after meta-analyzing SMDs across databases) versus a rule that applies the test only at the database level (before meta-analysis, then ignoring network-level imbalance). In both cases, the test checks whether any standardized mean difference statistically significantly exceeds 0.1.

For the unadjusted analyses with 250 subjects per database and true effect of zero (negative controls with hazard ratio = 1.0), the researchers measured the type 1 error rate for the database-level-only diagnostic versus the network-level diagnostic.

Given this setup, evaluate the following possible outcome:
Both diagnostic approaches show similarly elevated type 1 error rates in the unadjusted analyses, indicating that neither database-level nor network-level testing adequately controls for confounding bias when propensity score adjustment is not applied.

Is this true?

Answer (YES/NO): NO